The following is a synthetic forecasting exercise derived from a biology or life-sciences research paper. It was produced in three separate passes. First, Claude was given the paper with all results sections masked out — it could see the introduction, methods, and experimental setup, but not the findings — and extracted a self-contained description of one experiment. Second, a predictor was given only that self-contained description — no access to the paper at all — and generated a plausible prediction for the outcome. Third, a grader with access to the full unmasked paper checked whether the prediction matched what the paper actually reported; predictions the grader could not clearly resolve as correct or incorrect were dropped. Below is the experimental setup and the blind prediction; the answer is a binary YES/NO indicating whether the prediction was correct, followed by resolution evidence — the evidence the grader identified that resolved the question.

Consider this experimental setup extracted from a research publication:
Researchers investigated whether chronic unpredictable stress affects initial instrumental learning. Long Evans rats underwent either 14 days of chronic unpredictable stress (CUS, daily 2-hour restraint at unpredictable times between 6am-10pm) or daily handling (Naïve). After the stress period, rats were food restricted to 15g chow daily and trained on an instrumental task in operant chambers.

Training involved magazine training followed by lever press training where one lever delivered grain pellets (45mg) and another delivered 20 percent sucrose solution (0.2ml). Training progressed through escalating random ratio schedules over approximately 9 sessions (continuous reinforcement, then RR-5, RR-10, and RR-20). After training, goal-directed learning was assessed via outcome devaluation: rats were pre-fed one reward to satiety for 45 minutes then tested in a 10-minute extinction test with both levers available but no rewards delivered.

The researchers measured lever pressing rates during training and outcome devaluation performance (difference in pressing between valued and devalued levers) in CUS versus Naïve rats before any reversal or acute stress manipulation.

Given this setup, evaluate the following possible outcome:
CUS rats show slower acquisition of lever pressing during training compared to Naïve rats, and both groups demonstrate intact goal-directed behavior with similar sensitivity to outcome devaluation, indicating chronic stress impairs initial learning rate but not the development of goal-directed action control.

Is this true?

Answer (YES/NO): NO